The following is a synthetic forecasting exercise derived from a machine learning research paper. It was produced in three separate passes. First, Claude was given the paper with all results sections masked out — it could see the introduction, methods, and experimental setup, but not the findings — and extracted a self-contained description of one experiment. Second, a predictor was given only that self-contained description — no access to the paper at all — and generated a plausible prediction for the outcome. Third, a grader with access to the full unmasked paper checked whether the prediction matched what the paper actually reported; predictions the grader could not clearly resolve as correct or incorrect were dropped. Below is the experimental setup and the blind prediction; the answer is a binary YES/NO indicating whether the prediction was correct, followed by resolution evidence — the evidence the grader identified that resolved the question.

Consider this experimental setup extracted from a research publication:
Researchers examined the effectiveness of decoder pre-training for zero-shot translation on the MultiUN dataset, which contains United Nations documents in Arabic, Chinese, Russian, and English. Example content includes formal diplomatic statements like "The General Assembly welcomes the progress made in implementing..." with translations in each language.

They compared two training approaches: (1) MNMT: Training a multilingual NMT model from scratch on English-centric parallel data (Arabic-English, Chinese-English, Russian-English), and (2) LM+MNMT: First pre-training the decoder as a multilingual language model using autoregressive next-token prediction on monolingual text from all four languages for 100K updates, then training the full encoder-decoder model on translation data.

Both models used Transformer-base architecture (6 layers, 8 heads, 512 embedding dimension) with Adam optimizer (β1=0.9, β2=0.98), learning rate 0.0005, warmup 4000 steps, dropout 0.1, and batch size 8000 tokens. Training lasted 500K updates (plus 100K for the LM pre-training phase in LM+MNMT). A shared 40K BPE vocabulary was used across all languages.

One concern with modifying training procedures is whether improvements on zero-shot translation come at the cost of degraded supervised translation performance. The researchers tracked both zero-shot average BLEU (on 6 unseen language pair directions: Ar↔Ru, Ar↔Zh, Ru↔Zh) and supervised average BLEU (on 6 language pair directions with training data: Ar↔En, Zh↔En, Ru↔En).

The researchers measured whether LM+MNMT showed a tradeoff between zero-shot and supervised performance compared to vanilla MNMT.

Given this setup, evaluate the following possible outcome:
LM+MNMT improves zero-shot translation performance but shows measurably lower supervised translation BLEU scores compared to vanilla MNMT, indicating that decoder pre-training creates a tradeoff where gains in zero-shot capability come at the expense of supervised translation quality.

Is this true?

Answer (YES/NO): NO